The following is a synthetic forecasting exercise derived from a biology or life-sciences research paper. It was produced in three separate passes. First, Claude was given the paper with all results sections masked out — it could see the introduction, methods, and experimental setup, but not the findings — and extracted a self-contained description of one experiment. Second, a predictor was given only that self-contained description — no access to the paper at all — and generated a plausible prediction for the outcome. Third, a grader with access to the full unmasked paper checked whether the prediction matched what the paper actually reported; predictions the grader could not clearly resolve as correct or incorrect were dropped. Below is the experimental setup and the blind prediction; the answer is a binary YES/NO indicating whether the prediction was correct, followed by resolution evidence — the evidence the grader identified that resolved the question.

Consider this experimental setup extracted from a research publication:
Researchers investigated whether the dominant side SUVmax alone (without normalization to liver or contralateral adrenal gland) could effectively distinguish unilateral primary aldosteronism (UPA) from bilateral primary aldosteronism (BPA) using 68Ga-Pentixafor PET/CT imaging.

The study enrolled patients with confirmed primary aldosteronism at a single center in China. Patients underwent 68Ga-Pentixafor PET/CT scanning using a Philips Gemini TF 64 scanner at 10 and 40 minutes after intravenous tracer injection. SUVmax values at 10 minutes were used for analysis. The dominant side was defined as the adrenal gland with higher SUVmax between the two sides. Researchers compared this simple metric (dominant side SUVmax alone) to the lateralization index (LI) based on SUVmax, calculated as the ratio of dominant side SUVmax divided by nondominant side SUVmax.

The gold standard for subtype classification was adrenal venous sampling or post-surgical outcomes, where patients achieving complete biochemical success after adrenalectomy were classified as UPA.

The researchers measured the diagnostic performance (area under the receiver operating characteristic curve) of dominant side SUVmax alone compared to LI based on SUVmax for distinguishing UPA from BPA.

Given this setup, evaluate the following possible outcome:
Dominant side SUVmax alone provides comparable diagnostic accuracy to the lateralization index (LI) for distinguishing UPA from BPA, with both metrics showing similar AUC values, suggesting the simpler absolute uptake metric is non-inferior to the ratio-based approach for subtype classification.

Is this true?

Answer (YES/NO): NO